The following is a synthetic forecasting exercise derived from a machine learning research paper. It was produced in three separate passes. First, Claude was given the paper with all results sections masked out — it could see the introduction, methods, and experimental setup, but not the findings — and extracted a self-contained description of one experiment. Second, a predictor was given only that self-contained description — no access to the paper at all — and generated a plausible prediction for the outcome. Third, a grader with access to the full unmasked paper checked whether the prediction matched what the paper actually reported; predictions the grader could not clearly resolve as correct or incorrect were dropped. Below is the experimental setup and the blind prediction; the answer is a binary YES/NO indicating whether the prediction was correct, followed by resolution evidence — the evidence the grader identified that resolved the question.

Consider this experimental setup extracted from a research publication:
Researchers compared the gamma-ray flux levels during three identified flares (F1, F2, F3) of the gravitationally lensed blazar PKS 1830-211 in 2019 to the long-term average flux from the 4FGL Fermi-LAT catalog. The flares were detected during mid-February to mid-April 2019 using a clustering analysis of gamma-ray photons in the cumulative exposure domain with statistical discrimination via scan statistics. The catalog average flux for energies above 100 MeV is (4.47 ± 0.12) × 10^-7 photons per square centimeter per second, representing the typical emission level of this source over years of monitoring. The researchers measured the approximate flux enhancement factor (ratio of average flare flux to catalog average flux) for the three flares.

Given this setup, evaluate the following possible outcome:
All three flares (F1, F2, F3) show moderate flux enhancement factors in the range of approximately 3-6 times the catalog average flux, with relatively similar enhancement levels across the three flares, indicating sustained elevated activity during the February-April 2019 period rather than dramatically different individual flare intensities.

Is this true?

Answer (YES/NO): NO